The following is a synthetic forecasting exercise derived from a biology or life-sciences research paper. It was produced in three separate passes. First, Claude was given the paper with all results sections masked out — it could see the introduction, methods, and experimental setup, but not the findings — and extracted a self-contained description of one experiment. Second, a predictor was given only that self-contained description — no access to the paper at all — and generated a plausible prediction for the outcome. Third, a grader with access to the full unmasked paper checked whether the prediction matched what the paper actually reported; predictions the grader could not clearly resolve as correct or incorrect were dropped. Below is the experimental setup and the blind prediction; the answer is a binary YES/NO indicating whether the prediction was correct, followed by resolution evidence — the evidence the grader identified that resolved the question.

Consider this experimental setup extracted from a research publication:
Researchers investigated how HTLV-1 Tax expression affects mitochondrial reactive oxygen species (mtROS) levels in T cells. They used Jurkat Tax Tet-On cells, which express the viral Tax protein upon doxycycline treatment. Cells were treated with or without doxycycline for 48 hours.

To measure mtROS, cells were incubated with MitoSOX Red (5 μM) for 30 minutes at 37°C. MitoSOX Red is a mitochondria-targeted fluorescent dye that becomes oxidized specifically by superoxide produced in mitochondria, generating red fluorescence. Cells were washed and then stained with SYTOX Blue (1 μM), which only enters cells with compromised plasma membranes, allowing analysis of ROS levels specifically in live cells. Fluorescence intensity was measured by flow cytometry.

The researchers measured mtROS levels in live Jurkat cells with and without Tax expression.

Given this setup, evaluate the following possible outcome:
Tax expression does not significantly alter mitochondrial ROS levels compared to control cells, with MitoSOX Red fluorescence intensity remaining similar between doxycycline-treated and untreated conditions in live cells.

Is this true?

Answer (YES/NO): NO